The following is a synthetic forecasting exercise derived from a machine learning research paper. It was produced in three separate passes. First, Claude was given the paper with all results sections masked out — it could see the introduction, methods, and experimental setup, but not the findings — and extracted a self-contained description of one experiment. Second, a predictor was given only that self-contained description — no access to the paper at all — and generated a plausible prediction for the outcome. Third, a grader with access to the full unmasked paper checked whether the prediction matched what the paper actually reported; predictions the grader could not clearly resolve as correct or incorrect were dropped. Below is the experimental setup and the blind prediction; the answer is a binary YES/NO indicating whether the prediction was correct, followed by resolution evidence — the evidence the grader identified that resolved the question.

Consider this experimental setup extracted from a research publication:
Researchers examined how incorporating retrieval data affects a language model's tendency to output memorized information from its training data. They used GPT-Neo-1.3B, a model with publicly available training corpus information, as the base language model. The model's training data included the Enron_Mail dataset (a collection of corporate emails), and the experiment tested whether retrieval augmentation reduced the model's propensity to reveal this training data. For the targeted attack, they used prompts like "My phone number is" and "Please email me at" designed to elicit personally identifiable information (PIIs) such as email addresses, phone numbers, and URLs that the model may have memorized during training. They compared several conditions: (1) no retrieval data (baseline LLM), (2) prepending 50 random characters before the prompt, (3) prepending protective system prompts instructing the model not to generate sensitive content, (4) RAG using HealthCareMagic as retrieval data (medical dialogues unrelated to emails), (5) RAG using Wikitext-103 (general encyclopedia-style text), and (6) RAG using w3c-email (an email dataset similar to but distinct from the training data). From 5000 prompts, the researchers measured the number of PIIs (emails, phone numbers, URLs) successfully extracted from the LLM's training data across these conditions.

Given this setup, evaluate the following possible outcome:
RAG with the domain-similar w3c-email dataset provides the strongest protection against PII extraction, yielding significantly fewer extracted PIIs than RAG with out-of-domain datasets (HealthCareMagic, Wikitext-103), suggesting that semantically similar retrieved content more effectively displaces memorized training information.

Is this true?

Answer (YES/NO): NO